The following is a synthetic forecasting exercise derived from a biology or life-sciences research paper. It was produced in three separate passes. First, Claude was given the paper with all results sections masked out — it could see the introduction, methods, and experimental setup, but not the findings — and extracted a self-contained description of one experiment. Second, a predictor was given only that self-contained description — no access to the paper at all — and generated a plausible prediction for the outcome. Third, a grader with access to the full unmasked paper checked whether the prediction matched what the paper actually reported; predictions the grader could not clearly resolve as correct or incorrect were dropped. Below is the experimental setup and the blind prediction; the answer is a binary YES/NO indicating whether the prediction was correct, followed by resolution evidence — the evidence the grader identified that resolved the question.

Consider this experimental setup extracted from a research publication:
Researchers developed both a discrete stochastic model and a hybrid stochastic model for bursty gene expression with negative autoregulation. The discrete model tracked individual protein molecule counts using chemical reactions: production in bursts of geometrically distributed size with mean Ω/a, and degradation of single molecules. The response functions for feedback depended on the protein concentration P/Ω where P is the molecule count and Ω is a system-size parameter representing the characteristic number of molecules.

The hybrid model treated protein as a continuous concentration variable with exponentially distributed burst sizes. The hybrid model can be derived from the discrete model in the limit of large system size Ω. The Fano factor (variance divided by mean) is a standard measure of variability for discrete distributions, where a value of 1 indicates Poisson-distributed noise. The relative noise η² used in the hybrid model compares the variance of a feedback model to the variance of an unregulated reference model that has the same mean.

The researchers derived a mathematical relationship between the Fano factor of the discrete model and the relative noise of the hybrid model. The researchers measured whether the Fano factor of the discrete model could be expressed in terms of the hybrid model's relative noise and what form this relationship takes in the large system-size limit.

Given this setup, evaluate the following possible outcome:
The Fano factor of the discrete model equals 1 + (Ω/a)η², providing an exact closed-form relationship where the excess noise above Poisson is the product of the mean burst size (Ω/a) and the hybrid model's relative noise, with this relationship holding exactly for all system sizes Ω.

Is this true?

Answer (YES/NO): NO